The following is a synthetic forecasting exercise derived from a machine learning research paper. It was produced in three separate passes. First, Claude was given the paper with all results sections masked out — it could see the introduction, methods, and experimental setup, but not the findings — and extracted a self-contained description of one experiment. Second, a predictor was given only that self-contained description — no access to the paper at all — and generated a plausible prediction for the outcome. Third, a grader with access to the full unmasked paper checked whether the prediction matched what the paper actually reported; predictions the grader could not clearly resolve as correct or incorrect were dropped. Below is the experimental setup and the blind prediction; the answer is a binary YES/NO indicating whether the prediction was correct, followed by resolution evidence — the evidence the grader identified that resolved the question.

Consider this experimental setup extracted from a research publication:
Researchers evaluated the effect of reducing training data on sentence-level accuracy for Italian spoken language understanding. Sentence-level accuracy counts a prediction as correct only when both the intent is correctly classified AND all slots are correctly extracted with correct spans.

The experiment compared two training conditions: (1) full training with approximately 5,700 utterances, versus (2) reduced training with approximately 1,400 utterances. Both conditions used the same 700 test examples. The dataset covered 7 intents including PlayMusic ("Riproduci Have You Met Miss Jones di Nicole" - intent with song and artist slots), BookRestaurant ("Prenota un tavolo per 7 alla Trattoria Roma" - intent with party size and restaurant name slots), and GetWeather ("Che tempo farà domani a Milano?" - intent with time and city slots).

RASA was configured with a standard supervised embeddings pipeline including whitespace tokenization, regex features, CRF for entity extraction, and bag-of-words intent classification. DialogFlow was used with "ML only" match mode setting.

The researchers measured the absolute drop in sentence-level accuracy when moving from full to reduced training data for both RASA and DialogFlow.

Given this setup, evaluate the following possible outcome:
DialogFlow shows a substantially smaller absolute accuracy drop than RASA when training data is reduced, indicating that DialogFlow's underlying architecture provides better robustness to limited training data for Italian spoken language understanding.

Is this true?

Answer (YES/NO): YES